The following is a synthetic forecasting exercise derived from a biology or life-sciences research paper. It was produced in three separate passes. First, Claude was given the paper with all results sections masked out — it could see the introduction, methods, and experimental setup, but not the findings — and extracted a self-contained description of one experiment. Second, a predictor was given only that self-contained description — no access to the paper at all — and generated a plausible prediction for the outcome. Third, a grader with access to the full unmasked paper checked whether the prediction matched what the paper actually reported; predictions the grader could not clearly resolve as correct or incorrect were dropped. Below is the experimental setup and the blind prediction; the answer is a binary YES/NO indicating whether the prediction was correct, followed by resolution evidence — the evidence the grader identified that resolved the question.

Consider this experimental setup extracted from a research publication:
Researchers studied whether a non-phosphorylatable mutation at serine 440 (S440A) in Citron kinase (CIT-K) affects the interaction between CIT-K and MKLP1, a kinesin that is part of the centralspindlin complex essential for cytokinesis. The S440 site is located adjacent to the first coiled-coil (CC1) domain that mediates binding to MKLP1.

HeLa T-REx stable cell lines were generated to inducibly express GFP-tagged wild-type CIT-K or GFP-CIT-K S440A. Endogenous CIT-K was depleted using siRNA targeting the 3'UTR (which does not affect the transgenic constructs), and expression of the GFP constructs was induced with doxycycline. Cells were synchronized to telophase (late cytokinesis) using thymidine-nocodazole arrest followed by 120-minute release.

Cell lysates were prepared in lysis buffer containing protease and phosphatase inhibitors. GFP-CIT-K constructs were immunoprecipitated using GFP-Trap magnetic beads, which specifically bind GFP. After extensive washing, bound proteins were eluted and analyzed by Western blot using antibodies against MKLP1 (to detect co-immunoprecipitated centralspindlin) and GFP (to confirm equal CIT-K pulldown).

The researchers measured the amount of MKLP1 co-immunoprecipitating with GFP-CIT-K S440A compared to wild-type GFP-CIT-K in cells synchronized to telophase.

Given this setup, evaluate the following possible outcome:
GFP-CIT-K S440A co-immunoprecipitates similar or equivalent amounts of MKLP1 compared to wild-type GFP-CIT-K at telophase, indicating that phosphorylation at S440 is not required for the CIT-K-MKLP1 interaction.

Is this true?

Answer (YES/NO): NO